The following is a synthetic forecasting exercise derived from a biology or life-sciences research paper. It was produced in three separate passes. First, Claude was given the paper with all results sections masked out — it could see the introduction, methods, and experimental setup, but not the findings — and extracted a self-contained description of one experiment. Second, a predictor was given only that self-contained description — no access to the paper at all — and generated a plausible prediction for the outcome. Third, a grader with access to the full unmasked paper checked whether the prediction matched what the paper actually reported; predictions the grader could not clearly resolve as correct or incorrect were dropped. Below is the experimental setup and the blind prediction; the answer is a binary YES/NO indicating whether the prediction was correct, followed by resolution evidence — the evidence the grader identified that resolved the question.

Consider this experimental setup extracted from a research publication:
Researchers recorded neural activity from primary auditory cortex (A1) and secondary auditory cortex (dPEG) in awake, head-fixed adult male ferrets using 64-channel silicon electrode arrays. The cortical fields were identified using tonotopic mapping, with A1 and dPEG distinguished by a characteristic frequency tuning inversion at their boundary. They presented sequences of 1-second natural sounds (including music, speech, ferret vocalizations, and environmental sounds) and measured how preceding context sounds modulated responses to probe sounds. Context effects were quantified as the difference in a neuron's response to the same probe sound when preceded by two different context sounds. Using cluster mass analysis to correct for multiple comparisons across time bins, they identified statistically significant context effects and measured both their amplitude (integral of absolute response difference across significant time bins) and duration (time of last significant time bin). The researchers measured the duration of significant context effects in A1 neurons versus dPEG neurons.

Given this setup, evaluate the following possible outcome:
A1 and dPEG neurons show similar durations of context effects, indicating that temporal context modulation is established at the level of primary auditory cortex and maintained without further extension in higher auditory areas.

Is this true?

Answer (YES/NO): NO